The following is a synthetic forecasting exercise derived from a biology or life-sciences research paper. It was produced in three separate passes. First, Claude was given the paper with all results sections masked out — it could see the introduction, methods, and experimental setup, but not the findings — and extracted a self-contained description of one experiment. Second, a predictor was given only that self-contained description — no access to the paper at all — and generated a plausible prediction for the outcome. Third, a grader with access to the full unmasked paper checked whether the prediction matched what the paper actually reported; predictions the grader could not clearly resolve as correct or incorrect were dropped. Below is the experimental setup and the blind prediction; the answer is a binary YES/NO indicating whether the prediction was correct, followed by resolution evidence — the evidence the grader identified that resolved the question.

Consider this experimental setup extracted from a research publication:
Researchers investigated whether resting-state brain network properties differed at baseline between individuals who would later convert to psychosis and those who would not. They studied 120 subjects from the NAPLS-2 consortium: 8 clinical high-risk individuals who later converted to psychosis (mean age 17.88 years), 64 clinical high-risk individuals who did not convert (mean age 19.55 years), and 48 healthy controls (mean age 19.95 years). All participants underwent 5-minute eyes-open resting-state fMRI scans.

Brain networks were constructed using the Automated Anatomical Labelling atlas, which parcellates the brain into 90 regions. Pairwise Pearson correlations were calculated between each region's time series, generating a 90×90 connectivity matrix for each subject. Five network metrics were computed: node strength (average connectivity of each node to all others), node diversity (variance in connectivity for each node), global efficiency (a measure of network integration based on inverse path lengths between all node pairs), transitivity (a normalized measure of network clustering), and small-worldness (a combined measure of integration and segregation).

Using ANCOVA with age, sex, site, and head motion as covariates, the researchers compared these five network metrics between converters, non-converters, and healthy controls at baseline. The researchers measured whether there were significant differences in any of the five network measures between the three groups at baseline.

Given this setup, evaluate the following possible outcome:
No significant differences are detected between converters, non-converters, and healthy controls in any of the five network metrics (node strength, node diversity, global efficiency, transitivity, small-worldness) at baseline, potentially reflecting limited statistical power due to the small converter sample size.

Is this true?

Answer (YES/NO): YES